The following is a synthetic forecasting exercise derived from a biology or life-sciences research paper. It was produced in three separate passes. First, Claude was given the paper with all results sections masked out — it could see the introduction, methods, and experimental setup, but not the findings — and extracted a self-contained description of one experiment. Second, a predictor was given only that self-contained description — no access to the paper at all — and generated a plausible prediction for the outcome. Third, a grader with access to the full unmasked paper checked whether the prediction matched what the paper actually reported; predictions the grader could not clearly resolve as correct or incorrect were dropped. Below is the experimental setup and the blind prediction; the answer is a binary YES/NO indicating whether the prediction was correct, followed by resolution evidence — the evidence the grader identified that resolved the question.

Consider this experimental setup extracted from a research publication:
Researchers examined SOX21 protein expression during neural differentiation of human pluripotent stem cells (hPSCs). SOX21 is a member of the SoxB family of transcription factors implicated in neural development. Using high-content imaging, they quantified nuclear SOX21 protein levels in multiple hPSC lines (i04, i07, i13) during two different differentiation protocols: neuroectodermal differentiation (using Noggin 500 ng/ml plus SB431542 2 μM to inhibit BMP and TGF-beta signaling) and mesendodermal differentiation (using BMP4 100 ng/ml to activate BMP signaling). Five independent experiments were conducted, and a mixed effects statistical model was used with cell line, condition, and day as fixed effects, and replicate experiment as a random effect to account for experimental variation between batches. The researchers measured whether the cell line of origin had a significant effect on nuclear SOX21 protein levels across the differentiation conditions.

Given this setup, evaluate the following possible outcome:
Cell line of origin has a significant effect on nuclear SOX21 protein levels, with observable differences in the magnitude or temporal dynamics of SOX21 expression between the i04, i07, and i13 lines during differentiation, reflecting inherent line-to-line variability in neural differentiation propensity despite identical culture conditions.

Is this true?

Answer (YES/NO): YES